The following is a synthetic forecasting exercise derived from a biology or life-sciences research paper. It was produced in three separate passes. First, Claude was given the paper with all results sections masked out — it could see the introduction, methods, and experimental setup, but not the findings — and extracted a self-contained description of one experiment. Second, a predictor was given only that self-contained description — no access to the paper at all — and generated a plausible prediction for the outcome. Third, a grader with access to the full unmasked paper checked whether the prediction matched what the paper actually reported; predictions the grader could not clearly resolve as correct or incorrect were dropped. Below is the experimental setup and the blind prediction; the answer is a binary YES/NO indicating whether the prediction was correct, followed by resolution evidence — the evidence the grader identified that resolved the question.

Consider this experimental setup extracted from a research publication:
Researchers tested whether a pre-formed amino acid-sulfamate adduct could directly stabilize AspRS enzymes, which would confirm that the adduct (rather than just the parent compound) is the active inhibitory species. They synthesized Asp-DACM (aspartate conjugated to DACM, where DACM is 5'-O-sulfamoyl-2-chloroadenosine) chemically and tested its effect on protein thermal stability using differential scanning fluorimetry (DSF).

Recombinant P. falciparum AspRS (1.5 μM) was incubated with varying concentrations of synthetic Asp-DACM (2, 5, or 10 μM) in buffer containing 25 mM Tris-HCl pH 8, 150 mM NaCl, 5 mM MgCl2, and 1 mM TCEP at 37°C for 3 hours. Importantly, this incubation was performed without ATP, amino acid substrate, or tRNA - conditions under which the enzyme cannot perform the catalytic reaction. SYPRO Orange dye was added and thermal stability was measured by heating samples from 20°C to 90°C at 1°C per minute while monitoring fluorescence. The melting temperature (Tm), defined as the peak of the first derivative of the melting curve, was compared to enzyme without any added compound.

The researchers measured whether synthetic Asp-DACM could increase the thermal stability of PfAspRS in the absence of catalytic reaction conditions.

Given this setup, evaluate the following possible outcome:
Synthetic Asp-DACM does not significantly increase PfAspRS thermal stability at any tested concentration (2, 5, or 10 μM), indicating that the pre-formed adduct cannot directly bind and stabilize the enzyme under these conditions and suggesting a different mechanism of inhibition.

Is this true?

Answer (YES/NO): NO